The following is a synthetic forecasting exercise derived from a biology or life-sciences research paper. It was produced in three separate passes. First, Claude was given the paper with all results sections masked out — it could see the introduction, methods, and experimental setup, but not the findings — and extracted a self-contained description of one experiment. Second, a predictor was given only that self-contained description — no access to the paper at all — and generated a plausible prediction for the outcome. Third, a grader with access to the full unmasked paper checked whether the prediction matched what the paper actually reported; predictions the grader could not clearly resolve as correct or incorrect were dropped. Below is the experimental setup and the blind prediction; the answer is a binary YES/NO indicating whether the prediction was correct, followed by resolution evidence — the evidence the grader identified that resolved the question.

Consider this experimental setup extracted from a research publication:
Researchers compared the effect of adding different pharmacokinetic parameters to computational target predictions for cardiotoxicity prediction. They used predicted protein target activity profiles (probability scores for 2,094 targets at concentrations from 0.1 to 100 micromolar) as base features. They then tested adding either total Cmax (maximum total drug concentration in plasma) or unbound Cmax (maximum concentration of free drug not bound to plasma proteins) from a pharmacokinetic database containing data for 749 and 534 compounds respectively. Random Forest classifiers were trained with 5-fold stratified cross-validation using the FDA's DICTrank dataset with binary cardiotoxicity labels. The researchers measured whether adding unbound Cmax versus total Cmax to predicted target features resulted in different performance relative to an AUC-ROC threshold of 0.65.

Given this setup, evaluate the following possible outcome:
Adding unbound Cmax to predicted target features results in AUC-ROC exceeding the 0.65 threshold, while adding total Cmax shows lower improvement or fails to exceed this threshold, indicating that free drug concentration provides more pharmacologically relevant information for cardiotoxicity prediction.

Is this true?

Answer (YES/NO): NO